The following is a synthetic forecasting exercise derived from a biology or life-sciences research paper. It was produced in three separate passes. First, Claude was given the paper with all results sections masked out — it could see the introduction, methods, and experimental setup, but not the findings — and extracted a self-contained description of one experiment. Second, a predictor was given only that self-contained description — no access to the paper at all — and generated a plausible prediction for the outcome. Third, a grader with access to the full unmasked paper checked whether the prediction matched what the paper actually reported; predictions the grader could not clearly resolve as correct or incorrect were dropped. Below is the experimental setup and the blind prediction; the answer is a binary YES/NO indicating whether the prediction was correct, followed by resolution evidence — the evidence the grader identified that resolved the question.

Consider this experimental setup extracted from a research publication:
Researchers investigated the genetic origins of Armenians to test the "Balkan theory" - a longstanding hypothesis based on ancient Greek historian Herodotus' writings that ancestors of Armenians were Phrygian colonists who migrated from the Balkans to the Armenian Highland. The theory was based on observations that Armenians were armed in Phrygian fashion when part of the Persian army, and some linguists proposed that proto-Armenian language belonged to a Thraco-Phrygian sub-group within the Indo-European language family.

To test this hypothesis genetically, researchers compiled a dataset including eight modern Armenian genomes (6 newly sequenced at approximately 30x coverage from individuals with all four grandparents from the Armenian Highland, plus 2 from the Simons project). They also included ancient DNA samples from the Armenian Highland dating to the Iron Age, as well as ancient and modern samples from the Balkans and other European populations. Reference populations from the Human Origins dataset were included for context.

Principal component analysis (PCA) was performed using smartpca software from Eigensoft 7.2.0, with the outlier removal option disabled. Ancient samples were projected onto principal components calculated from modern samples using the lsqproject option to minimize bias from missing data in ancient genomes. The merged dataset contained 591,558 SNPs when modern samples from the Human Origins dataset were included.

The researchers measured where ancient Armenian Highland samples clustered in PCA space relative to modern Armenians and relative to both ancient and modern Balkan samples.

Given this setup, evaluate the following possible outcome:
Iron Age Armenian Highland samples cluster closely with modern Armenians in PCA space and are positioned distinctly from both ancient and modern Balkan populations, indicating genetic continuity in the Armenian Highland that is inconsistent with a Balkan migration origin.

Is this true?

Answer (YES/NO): YES